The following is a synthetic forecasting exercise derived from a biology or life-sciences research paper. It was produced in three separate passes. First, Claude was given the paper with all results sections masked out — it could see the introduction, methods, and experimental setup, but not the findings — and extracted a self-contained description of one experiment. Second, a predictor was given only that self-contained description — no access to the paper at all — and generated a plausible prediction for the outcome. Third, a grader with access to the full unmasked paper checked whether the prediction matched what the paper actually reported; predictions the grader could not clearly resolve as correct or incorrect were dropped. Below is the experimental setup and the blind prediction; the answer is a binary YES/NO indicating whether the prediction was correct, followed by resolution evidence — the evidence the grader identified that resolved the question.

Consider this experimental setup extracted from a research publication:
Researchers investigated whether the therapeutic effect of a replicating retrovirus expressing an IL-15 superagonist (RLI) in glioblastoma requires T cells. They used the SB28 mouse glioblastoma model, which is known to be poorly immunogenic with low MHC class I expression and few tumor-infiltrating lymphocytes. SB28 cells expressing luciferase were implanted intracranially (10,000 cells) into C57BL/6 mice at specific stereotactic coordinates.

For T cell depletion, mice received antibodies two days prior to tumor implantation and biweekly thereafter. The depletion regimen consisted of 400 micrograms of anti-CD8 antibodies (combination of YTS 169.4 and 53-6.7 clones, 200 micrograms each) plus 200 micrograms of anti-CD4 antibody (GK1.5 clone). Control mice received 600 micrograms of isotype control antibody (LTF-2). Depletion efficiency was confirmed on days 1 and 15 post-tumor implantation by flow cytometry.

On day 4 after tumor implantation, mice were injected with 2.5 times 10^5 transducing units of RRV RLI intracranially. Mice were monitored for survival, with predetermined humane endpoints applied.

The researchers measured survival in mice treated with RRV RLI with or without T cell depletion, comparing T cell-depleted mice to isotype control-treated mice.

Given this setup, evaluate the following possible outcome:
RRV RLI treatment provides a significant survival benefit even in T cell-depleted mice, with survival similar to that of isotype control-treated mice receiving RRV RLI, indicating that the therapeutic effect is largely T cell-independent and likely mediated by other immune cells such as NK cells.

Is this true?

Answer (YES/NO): NO